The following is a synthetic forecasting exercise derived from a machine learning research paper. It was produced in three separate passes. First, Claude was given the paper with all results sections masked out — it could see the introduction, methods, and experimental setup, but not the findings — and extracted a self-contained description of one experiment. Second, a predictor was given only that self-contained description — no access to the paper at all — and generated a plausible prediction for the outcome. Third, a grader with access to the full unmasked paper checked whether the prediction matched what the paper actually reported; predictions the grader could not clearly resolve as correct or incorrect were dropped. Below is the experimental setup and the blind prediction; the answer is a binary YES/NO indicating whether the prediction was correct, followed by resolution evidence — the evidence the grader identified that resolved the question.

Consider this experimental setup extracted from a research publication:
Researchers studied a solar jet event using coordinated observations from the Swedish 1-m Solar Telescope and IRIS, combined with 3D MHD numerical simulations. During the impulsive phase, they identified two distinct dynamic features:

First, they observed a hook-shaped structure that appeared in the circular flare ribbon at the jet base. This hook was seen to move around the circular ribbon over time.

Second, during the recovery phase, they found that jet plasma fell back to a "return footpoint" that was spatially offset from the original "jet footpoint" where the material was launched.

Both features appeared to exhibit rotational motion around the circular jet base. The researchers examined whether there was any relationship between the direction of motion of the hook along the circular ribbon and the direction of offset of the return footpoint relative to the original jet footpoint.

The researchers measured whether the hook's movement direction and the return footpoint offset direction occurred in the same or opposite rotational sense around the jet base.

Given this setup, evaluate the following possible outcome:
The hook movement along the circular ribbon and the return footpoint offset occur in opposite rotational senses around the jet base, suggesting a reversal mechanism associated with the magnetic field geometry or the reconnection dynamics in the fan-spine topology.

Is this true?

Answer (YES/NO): NO